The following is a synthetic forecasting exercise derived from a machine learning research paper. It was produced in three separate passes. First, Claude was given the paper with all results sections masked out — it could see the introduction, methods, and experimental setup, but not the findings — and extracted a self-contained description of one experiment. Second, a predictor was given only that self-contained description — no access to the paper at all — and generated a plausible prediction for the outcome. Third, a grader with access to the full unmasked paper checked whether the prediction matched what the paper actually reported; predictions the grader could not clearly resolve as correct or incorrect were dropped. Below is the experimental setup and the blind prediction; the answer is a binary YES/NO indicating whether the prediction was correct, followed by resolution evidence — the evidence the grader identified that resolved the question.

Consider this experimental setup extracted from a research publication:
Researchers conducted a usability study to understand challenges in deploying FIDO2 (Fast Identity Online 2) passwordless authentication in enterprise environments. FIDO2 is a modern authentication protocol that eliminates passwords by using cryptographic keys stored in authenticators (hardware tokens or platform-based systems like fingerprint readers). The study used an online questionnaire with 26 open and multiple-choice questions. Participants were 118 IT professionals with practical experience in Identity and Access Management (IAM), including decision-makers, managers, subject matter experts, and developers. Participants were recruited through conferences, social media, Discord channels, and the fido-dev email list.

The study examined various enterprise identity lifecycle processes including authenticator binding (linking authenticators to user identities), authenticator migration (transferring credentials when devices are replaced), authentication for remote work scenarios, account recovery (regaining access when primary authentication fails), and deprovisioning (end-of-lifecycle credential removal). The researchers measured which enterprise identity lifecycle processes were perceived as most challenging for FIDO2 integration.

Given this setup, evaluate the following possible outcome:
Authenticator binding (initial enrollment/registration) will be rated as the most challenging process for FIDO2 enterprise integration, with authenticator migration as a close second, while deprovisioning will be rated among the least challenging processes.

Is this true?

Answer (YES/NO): NO